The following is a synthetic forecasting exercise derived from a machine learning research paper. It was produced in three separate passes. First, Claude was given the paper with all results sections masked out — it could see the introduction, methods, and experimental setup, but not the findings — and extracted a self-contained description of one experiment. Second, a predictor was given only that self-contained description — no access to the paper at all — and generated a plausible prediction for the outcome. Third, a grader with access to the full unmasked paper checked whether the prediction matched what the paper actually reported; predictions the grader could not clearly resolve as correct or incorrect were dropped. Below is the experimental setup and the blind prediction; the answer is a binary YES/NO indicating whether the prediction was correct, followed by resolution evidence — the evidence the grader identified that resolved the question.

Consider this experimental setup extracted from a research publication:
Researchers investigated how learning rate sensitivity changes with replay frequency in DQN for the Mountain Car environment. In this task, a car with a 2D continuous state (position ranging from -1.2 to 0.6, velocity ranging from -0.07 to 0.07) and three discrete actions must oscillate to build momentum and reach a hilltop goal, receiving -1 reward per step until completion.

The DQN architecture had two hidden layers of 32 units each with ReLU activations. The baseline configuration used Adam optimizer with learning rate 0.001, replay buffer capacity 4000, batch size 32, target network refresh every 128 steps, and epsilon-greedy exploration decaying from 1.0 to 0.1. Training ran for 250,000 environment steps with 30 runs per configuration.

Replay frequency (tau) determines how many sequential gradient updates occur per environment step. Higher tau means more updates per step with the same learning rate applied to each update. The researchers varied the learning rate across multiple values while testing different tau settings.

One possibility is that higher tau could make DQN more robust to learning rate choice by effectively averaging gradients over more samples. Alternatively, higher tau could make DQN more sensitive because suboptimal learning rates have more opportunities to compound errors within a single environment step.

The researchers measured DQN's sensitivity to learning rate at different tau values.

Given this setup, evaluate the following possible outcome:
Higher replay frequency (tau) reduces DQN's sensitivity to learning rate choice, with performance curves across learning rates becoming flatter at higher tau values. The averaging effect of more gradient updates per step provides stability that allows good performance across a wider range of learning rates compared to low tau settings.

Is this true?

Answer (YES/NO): YES